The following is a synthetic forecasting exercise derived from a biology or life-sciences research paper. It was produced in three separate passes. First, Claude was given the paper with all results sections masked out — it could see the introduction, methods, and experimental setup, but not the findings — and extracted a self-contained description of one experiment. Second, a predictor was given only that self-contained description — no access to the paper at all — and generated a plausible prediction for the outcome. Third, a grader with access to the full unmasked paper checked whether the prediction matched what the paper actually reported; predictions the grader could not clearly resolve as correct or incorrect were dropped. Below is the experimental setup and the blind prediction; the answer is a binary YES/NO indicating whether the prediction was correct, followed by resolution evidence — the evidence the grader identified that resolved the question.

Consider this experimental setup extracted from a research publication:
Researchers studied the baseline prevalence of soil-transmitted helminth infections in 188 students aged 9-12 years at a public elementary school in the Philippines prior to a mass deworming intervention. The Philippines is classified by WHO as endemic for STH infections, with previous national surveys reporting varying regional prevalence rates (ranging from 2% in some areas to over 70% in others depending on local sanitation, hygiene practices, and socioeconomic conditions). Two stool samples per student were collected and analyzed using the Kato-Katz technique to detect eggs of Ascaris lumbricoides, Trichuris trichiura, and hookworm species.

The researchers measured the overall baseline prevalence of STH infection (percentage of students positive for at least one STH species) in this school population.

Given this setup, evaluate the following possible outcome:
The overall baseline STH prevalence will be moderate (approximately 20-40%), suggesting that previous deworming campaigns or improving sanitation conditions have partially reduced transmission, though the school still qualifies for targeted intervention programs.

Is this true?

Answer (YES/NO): YES